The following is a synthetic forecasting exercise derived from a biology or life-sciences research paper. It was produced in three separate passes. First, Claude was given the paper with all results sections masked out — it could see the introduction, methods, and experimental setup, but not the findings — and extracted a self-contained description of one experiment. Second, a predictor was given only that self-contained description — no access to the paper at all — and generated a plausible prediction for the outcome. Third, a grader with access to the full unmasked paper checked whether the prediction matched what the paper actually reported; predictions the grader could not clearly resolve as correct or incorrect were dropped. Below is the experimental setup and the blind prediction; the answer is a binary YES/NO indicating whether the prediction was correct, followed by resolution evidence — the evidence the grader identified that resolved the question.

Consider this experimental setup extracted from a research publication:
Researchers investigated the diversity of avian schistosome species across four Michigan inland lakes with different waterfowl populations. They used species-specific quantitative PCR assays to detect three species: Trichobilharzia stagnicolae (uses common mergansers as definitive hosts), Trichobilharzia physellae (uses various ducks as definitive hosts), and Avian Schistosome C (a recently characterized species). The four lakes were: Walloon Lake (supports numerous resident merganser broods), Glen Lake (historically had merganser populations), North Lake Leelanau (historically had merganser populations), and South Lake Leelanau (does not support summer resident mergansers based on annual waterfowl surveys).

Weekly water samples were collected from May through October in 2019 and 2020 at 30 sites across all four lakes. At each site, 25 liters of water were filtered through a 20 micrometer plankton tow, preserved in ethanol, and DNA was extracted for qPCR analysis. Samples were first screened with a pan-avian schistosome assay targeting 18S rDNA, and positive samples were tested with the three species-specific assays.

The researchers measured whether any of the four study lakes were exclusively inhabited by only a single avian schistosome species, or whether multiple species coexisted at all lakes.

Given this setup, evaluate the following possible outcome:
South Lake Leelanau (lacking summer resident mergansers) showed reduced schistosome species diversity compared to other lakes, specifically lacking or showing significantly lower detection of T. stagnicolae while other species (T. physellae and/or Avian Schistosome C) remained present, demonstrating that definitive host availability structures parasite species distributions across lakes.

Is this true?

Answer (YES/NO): NO